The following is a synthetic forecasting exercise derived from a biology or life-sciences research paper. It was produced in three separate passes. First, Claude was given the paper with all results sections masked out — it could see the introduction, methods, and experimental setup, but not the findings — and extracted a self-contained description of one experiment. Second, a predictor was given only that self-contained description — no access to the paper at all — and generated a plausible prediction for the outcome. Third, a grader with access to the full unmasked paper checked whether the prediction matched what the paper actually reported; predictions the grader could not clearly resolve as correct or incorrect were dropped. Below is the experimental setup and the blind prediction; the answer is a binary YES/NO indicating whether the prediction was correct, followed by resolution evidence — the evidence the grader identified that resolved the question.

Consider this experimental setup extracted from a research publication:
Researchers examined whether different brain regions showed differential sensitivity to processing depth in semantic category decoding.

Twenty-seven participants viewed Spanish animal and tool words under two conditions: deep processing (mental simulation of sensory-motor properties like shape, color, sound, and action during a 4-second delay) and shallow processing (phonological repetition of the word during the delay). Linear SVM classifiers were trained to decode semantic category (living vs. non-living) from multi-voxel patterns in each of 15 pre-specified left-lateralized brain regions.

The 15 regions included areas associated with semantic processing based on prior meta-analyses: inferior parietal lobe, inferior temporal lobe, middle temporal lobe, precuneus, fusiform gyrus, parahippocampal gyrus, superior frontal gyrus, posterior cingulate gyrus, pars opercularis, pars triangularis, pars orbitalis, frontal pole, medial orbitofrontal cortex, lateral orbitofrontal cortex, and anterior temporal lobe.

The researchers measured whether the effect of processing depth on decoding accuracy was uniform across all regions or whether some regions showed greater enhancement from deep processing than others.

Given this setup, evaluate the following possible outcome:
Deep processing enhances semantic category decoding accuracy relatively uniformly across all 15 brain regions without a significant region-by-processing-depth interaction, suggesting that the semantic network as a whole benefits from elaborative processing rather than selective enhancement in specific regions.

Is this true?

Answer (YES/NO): NO